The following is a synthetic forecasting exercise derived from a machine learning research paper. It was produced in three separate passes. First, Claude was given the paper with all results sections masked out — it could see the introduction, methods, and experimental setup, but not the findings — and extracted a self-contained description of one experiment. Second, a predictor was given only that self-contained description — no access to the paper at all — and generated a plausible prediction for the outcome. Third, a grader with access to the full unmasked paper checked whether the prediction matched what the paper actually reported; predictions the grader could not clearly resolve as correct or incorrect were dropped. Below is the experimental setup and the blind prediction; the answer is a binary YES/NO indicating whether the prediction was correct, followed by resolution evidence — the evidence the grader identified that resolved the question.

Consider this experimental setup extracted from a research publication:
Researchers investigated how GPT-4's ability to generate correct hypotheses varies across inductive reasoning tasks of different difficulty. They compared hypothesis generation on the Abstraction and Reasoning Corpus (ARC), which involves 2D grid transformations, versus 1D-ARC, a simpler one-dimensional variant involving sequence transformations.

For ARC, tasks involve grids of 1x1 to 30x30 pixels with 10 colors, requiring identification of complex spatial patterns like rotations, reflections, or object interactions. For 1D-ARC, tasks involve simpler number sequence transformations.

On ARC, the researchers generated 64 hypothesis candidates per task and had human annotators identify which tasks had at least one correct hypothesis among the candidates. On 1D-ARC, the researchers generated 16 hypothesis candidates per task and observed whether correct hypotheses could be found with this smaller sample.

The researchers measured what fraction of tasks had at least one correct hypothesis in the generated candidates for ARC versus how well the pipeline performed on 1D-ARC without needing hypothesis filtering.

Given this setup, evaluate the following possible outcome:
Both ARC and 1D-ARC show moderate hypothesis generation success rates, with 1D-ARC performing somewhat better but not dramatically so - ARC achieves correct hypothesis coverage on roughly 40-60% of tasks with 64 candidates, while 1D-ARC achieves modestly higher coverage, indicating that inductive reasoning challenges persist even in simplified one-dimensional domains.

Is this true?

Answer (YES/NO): NO